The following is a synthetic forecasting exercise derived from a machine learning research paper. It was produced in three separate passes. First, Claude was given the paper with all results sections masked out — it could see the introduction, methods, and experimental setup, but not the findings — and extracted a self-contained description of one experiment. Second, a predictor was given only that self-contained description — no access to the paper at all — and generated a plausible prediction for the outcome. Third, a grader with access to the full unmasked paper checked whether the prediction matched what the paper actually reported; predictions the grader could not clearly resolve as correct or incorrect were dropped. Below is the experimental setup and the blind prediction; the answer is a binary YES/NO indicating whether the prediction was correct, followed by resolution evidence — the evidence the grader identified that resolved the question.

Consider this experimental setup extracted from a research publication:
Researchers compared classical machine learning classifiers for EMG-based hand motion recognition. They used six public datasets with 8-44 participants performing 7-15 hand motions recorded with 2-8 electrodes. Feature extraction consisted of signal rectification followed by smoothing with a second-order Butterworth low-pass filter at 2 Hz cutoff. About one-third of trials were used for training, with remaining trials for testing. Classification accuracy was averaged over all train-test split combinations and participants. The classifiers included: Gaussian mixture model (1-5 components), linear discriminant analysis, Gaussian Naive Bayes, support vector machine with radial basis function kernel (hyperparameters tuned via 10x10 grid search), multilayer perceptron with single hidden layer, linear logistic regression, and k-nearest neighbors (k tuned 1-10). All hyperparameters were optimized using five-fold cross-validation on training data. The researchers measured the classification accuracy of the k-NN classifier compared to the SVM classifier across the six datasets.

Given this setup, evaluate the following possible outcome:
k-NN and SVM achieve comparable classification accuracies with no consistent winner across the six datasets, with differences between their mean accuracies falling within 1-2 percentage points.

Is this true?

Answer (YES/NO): NO